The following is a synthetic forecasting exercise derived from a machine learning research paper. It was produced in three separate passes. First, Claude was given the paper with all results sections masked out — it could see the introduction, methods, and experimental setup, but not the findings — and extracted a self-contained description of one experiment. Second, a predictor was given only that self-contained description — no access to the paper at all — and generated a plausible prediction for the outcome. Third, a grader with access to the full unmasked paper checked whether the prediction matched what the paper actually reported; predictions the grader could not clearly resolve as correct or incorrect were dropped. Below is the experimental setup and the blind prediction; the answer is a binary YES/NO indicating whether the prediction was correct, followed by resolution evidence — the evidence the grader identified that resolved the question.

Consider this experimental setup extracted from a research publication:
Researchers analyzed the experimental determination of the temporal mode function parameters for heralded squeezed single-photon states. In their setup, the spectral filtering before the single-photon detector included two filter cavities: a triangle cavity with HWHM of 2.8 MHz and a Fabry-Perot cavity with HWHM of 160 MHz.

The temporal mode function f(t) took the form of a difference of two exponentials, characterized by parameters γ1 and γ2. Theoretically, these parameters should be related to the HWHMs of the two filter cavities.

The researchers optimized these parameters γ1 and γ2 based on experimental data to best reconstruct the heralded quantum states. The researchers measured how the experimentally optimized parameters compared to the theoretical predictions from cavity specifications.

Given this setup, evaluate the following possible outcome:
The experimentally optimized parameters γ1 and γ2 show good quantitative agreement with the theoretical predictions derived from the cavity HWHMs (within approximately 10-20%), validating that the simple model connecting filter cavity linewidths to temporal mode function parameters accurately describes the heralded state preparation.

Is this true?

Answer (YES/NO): NO